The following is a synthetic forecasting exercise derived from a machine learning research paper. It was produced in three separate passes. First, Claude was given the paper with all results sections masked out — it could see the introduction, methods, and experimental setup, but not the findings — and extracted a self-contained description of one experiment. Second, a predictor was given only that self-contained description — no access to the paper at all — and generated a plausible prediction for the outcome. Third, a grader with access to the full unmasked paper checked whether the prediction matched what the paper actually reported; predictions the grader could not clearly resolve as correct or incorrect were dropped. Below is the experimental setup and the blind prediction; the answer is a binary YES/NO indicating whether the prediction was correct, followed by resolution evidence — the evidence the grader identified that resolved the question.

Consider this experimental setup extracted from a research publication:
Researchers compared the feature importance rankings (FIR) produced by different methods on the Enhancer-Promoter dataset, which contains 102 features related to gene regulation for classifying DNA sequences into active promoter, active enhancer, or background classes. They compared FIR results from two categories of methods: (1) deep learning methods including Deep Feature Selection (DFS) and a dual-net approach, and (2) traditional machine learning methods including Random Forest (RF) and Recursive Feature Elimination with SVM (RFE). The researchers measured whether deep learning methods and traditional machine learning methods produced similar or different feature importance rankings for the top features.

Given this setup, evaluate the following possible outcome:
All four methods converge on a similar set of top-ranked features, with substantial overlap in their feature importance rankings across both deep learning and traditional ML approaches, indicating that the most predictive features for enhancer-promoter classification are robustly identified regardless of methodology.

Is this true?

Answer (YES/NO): NO